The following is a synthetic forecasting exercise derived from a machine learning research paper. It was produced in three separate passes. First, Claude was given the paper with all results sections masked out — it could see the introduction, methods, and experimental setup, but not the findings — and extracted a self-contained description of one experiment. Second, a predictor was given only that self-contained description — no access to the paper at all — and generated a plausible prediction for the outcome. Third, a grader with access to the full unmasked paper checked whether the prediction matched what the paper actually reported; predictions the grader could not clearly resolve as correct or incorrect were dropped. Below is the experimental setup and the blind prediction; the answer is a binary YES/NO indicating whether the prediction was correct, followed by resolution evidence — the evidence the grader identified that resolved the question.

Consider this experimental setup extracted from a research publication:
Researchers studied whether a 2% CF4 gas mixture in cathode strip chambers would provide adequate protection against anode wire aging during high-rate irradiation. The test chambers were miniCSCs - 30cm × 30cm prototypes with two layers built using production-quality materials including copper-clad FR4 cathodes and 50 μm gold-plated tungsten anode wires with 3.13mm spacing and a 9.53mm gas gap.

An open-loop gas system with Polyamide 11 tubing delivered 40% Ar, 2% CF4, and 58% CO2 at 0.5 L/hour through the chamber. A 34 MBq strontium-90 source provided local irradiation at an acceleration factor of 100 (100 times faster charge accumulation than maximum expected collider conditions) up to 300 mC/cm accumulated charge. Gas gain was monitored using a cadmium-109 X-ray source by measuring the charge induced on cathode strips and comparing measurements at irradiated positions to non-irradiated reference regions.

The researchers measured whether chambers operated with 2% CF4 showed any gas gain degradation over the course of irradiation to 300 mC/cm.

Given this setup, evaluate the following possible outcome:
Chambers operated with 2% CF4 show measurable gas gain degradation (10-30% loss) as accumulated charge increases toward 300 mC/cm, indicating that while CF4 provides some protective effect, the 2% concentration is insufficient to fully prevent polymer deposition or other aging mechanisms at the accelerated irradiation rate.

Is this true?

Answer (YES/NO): NO